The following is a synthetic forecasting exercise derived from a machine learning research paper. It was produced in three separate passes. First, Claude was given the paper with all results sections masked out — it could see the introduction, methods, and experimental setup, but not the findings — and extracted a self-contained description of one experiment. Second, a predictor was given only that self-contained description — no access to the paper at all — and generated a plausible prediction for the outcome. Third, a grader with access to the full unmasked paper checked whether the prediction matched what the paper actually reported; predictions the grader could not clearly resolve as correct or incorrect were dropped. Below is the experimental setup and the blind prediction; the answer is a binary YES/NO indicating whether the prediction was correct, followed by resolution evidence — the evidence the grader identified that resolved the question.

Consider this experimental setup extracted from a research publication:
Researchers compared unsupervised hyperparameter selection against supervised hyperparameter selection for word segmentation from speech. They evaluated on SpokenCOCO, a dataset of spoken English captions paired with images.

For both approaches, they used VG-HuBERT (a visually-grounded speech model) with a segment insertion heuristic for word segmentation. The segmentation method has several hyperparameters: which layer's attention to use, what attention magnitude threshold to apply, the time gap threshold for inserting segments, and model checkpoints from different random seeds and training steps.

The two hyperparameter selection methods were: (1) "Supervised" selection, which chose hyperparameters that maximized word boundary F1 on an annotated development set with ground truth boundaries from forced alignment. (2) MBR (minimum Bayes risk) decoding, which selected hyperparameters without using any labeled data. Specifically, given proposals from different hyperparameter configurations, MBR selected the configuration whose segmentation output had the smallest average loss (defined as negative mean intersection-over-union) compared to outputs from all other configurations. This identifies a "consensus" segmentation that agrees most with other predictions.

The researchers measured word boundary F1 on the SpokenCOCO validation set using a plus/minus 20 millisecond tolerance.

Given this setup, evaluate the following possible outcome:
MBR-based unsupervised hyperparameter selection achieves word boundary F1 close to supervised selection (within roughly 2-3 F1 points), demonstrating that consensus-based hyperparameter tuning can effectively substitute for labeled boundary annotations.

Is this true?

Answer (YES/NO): YES